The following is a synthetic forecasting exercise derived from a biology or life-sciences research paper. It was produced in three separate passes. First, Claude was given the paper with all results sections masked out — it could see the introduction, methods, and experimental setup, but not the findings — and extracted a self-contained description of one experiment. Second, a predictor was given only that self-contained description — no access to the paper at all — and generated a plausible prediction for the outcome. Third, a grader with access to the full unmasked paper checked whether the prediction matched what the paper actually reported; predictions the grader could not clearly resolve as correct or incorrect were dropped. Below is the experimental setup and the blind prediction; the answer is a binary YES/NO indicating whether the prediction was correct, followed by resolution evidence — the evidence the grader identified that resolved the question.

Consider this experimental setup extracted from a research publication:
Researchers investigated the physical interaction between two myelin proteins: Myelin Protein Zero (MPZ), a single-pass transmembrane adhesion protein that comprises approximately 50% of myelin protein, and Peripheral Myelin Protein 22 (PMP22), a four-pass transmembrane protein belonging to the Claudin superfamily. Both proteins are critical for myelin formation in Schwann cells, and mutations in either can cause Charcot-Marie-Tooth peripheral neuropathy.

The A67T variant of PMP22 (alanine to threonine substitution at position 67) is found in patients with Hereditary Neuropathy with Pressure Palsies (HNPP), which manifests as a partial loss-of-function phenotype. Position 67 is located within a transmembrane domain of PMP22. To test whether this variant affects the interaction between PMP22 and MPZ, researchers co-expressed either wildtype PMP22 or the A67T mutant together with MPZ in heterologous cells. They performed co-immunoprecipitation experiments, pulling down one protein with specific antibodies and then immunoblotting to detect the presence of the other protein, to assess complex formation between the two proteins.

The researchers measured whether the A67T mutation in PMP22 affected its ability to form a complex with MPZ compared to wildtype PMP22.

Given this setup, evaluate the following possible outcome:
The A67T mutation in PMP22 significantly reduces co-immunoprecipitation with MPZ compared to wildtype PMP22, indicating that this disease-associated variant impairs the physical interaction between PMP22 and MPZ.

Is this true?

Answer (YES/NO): YES